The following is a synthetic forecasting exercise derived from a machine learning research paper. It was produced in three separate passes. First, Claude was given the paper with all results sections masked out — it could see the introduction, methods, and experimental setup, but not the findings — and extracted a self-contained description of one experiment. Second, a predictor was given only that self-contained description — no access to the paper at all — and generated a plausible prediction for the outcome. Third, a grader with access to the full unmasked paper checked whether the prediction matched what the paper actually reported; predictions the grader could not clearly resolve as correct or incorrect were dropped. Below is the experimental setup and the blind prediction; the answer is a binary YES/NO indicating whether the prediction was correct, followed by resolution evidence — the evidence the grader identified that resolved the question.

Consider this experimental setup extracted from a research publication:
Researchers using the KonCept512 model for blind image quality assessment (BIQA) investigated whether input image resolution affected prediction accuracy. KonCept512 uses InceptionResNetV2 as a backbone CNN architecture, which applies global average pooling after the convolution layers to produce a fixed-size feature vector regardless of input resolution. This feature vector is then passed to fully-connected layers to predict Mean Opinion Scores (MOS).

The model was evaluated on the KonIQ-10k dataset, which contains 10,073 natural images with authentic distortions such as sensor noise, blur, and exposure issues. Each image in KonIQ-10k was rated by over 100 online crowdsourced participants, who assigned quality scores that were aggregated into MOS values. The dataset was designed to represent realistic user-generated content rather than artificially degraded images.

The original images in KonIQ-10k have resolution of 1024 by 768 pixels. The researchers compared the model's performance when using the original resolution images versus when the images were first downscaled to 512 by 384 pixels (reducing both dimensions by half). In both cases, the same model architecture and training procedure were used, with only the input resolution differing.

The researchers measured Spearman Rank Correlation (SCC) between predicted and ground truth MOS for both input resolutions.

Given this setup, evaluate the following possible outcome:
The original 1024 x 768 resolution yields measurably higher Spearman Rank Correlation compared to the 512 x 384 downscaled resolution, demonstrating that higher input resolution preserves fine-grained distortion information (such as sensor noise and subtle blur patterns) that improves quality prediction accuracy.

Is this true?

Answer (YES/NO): NO